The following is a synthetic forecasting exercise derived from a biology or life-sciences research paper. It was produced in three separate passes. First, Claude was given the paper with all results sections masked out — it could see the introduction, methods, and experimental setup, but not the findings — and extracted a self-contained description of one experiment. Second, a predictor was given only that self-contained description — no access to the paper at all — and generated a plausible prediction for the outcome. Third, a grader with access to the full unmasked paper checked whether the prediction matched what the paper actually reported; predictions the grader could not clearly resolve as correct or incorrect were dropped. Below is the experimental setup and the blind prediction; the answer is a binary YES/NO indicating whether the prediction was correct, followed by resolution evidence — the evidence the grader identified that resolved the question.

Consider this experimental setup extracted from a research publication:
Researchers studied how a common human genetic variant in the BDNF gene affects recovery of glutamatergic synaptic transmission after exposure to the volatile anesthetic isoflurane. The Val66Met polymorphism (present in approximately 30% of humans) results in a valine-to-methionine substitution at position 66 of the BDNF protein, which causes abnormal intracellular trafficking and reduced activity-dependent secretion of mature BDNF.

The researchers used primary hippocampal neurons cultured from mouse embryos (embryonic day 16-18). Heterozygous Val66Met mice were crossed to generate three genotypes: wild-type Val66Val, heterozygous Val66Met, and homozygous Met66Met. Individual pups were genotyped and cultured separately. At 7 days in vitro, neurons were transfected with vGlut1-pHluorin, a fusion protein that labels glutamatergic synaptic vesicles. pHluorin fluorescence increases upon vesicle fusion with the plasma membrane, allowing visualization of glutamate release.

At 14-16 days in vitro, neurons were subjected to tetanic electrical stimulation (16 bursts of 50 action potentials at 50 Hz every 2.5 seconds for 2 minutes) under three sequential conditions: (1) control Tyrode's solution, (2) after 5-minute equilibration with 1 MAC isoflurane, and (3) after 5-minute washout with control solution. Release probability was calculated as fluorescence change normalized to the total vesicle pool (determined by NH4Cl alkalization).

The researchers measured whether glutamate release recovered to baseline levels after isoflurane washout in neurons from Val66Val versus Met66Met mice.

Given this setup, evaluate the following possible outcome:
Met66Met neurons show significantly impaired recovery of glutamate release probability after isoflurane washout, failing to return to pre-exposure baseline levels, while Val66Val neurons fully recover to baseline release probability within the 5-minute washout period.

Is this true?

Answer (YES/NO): YES